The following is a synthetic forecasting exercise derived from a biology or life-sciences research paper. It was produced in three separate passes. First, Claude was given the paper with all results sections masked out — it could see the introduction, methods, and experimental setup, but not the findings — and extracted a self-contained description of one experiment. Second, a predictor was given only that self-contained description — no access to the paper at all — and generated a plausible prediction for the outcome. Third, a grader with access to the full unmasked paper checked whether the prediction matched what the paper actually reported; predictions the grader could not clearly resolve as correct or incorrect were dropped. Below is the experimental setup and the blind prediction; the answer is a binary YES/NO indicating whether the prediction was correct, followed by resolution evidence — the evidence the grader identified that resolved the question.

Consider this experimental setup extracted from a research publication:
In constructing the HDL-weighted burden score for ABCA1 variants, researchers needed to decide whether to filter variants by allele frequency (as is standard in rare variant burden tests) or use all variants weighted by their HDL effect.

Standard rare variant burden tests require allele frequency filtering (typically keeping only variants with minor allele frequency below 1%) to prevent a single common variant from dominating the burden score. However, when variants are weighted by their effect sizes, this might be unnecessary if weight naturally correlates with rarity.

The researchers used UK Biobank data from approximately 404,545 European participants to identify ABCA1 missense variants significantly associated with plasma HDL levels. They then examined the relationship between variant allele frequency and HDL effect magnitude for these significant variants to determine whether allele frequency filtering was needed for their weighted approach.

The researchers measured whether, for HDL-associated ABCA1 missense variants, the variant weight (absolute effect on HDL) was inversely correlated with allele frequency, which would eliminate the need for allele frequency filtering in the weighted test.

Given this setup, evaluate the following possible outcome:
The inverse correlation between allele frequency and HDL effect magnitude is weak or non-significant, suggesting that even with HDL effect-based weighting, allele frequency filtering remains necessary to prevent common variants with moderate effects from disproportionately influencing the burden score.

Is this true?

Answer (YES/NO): NO